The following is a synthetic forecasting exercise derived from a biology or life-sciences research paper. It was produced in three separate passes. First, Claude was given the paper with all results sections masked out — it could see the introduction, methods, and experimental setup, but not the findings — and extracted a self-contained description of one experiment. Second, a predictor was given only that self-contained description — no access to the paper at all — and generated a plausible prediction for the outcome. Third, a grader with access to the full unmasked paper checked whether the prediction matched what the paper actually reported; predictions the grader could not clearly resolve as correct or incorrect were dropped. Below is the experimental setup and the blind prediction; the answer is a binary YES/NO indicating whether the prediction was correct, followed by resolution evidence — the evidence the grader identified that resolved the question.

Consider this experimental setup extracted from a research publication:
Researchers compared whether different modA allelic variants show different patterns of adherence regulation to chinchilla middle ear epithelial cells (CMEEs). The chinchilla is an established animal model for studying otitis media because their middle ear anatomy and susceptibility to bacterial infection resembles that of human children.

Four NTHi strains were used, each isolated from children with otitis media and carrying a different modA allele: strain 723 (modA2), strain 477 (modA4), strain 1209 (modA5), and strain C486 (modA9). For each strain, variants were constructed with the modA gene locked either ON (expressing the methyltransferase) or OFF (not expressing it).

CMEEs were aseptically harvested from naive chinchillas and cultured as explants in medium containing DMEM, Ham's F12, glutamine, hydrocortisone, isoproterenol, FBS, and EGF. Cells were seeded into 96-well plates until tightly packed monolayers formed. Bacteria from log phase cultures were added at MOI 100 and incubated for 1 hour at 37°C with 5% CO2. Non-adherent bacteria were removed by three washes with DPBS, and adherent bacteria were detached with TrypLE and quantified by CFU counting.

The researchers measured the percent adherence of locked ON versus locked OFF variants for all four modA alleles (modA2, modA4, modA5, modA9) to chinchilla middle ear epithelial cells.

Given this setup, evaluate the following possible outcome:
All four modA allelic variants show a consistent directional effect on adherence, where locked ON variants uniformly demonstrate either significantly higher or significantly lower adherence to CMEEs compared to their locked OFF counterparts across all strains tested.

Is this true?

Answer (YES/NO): NO